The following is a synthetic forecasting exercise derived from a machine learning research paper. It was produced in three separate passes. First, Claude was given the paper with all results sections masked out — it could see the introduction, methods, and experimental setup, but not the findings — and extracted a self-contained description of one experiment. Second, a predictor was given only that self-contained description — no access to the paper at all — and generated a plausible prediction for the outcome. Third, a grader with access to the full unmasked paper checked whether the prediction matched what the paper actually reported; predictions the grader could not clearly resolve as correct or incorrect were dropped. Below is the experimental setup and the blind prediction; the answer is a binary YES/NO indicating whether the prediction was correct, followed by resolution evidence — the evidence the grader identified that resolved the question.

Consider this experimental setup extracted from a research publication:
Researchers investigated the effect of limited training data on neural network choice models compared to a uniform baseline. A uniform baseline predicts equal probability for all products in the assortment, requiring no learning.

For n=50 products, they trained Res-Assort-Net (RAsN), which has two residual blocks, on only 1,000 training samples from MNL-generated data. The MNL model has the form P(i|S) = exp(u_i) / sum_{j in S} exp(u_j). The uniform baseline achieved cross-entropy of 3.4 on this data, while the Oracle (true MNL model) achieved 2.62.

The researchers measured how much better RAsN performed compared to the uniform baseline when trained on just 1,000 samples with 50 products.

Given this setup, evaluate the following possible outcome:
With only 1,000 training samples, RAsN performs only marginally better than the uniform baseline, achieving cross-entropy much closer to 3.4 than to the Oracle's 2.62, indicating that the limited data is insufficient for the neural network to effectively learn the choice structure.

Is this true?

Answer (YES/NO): NO